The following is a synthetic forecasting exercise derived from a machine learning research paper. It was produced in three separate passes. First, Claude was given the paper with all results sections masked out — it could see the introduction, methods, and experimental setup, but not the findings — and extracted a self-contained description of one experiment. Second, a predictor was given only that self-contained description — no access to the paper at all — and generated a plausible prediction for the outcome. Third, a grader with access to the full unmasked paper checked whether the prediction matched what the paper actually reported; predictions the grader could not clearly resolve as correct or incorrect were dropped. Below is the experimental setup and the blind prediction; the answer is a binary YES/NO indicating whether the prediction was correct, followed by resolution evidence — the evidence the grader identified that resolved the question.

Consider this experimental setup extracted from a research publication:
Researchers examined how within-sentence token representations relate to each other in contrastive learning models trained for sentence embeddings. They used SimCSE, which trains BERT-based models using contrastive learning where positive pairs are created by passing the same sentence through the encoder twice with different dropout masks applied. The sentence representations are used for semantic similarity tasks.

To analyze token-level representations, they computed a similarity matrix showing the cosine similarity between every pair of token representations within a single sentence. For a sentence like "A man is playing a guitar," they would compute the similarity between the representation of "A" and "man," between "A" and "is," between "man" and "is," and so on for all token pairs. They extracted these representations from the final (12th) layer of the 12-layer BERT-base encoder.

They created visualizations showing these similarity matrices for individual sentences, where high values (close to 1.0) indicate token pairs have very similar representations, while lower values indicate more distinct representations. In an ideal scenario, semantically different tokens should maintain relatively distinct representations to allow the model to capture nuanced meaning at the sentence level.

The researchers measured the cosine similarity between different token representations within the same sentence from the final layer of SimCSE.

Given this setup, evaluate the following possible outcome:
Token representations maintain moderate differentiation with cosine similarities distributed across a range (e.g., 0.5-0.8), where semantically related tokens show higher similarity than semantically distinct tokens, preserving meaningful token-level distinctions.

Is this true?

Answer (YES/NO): NO